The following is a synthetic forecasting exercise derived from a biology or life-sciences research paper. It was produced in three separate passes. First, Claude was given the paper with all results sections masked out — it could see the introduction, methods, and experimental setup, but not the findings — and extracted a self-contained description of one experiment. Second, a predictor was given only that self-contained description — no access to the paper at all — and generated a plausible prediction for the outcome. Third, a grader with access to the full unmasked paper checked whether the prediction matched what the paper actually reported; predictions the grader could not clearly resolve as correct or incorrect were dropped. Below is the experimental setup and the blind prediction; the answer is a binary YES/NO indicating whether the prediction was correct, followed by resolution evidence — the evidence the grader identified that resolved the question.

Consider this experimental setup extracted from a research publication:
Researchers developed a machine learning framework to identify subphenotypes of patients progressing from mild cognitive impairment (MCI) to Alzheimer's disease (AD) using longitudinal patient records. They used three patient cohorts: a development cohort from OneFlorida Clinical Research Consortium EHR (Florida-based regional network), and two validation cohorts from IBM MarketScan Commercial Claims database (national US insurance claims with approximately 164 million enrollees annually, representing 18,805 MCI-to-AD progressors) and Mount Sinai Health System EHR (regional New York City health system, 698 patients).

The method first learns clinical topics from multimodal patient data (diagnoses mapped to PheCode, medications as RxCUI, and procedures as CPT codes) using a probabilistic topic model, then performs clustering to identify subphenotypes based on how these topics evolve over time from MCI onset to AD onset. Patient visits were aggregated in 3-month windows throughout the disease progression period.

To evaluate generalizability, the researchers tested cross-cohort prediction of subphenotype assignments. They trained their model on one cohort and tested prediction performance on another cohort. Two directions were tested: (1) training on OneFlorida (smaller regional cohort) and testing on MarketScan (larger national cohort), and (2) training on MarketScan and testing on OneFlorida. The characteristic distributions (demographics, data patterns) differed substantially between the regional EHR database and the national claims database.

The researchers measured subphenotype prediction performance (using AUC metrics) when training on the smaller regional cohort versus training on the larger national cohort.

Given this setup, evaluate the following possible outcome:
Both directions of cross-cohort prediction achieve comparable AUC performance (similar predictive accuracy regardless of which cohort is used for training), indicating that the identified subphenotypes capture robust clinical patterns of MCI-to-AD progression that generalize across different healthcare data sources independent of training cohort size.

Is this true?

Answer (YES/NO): NO